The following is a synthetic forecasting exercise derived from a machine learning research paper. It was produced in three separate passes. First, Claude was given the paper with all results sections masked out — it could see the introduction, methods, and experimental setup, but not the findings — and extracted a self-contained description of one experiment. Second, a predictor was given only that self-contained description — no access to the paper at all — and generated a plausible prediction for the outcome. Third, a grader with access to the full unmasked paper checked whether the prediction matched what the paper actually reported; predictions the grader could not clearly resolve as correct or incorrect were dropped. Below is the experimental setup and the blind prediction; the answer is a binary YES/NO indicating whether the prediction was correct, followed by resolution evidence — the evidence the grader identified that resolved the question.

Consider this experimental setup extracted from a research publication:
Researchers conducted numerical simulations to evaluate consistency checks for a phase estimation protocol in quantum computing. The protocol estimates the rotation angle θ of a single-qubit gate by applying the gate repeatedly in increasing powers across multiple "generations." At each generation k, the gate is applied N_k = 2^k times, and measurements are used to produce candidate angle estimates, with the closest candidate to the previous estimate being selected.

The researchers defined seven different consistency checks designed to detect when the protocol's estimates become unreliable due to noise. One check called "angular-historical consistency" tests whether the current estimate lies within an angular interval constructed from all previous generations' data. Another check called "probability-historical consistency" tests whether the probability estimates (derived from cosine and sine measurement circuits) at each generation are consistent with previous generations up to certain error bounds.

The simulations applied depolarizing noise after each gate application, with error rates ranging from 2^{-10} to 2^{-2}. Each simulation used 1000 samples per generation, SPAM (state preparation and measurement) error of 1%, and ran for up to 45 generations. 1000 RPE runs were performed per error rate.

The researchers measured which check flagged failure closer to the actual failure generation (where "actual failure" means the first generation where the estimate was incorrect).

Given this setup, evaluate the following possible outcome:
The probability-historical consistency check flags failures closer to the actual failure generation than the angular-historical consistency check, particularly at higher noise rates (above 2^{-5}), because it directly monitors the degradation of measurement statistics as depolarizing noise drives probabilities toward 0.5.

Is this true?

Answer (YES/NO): NO